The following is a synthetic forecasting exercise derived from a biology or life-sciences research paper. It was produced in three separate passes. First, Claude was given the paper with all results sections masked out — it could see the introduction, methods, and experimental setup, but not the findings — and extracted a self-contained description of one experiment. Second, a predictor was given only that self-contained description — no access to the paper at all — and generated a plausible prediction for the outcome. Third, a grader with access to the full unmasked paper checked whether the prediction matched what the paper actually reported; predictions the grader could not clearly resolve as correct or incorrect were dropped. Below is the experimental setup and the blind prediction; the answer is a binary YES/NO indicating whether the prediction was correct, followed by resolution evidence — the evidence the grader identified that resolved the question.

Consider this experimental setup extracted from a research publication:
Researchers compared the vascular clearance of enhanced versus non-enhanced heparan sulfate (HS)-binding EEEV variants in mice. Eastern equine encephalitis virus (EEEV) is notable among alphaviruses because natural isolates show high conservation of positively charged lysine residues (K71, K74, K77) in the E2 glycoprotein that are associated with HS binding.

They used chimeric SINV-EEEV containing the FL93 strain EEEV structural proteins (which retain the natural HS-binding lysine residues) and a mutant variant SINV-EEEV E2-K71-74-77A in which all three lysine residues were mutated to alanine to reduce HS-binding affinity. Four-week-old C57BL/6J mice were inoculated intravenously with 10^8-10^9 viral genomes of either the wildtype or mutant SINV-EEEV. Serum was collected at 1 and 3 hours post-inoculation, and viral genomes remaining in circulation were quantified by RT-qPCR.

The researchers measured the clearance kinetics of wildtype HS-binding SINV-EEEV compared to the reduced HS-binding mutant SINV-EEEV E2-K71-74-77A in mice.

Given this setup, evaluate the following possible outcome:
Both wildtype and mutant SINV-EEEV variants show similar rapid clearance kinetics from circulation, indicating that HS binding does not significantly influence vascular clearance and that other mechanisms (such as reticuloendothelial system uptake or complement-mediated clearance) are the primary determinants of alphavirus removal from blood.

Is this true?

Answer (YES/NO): NO